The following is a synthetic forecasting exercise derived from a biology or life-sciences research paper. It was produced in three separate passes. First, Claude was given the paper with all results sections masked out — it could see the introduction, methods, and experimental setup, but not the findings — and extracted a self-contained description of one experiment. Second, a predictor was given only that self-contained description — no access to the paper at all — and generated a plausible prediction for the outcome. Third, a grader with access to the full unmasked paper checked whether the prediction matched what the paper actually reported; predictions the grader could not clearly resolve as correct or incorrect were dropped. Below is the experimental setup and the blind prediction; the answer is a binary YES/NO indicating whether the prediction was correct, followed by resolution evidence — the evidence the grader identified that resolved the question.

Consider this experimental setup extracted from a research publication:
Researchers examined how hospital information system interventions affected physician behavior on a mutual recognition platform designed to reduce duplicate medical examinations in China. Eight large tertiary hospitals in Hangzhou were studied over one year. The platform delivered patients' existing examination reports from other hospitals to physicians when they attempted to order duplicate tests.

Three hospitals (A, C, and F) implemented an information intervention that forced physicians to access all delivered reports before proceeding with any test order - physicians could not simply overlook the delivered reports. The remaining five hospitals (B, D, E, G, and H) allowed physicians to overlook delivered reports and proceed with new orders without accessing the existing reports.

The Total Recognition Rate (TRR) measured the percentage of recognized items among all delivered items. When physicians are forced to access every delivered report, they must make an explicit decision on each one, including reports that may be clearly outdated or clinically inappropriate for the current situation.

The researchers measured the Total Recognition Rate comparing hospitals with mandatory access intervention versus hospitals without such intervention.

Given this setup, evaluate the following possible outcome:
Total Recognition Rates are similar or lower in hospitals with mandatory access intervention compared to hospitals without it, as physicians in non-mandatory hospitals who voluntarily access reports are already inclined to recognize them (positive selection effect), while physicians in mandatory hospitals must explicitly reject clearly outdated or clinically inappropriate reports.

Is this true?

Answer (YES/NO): YES